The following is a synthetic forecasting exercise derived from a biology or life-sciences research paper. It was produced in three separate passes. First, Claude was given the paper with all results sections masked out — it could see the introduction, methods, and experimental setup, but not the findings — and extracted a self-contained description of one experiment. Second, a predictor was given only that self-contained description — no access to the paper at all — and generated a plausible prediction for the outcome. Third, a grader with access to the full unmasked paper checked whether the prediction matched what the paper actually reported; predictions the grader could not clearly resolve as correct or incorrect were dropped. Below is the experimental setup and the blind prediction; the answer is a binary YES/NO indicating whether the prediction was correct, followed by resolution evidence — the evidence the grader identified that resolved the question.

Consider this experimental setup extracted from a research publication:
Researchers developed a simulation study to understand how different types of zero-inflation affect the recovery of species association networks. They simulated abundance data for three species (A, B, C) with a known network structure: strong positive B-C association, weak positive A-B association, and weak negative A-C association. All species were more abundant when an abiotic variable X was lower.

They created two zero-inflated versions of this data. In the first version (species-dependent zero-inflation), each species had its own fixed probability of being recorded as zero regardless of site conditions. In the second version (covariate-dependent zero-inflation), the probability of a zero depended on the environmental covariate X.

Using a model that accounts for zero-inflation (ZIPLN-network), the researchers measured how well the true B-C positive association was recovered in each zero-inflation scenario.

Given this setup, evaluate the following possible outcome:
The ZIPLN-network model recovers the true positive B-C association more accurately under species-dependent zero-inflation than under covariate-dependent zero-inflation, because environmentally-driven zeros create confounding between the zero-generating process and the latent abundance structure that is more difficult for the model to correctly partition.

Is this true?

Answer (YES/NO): YES